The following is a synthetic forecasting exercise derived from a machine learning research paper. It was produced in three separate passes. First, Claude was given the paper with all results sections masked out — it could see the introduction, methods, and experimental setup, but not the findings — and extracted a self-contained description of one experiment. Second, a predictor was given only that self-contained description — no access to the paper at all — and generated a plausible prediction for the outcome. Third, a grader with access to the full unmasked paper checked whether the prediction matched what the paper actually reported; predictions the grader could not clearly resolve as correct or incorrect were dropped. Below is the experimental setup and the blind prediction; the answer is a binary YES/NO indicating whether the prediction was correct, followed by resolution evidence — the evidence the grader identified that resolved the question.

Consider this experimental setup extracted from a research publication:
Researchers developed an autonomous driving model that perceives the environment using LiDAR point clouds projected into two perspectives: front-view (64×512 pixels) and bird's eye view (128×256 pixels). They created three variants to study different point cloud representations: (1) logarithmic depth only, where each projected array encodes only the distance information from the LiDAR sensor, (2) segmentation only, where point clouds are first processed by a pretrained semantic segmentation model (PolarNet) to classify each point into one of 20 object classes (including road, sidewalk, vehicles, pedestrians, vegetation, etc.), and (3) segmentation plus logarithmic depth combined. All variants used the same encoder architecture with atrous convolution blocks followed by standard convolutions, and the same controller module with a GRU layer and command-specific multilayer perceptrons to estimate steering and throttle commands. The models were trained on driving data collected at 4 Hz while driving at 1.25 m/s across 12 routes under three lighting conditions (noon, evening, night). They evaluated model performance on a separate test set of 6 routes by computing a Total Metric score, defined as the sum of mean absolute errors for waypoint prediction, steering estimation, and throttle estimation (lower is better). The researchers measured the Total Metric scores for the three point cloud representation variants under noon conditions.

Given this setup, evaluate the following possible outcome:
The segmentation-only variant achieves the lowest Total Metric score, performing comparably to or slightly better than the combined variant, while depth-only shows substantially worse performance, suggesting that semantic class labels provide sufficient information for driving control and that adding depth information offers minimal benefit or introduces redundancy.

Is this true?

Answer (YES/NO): YES